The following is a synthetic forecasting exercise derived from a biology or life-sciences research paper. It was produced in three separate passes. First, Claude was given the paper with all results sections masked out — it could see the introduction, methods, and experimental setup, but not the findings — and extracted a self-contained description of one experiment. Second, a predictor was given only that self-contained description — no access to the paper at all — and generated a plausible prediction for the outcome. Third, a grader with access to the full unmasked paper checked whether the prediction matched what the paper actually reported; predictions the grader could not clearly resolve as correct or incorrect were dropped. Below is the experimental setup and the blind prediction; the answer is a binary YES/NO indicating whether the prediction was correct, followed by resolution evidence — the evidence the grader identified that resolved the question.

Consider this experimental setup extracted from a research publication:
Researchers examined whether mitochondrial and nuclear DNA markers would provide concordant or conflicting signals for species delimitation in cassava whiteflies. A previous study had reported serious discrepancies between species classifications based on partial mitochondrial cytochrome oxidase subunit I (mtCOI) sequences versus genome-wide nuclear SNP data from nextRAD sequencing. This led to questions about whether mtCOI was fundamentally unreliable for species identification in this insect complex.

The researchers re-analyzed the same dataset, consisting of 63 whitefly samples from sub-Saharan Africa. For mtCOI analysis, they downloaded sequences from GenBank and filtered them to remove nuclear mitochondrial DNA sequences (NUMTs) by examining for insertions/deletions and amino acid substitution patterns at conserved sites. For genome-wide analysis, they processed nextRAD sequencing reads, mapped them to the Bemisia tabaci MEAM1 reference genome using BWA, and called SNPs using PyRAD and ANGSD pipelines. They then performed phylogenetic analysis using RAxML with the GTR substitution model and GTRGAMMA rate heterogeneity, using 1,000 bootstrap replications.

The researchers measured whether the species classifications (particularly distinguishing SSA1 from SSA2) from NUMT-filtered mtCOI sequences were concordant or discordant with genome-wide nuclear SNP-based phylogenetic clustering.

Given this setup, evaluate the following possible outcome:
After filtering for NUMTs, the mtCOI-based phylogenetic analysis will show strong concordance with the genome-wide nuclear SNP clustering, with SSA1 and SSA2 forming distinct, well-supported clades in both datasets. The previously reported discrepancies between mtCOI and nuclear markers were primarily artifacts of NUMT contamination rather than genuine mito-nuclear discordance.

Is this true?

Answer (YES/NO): YES